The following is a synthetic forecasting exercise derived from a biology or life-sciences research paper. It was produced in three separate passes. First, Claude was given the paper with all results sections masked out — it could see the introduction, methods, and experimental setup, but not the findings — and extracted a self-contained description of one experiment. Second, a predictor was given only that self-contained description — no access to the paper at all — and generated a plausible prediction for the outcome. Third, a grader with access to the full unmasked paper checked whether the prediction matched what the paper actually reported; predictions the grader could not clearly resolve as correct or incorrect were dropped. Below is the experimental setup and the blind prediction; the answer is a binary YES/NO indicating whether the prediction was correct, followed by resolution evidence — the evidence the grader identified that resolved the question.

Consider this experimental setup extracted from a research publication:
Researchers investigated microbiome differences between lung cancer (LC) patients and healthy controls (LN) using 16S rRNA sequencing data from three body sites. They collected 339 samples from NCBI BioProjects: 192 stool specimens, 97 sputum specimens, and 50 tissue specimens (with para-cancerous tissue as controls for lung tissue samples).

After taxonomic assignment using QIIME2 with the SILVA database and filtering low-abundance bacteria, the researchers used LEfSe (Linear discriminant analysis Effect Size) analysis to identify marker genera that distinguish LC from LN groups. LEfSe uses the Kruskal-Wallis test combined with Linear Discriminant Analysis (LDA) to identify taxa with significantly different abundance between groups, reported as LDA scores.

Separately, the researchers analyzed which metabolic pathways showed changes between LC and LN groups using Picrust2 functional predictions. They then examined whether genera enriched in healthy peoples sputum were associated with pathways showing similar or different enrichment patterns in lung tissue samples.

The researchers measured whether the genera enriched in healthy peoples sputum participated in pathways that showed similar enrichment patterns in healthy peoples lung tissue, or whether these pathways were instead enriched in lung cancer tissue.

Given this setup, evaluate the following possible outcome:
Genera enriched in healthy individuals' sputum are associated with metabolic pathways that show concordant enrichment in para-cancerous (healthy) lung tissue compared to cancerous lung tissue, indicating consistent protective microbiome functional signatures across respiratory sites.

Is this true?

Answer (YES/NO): NO